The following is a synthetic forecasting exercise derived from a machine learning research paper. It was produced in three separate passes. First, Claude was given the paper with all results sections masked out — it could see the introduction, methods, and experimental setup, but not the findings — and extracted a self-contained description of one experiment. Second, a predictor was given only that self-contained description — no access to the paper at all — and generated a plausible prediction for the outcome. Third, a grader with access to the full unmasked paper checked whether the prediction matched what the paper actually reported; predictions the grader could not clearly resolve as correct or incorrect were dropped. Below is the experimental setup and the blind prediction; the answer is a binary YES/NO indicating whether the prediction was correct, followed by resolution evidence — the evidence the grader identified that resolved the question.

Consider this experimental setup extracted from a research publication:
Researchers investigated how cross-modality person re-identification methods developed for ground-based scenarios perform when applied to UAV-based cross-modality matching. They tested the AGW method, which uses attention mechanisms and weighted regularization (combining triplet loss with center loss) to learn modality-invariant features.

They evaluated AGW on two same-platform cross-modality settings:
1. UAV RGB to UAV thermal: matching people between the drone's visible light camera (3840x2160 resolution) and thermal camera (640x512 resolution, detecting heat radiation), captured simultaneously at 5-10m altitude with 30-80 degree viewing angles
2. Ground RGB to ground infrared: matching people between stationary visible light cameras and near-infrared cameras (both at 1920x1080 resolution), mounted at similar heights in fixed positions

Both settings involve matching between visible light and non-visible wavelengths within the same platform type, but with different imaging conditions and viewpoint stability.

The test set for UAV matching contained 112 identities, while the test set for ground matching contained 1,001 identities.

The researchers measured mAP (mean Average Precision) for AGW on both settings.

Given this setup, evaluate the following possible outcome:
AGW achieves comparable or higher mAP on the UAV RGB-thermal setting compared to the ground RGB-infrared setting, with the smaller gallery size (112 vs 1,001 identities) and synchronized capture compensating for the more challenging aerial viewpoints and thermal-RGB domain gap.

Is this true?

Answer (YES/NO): NO